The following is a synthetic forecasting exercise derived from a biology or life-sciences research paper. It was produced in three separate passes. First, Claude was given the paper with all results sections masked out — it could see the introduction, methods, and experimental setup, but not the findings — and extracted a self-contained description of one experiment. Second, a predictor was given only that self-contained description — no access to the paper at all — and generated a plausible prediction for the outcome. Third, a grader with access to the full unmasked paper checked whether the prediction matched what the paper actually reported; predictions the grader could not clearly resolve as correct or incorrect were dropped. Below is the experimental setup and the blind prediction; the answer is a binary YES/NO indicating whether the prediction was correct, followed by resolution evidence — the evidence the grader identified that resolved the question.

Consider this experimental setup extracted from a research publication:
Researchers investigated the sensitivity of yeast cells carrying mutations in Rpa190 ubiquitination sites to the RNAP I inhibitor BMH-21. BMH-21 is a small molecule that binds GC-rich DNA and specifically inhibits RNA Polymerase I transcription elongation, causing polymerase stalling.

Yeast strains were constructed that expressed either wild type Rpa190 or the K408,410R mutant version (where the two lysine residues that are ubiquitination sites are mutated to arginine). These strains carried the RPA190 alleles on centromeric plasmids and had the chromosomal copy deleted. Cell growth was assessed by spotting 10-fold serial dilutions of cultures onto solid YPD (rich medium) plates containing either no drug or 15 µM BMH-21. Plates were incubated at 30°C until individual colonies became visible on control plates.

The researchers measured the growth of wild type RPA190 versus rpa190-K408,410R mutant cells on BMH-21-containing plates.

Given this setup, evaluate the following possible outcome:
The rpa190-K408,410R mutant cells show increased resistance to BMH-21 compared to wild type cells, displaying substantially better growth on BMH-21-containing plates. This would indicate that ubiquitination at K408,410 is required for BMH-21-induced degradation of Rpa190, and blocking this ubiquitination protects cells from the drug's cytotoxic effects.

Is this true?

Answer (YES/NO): YES